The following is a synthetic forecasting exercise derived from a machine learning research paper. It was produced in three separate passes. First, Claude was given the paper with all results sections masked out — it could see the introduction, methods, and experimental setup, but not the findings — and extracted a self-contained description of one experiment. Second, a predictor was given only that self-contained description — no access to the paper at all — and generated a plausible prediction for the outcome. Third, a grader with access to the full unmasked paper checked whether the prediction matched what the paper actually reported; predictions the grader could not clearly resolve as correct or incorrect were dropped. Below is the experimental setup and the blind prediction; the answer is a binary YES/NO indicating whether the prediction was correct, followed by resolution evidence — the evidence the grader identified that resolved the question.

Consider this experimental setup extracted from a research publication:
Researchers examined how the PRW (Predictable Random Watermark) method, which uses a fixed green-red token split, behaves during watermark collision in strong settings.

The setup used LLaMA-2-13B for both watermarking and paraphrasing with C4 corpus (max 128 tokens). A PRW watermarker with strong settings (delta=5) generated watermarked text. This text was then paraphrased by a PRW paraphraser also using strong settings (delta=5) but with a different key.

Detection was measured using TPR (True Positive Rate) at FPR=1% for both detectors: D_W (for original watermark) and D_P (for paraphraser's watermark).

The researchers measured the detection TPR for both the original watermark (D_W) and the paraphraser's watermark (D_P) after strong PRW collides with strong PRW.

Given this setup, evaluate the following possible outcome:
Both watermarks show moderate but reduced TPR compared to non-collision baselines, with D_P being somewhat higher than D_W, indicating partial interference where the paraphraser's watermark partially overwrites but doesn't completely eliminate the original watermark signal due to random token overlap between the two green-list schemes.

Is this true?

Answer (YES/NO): NO